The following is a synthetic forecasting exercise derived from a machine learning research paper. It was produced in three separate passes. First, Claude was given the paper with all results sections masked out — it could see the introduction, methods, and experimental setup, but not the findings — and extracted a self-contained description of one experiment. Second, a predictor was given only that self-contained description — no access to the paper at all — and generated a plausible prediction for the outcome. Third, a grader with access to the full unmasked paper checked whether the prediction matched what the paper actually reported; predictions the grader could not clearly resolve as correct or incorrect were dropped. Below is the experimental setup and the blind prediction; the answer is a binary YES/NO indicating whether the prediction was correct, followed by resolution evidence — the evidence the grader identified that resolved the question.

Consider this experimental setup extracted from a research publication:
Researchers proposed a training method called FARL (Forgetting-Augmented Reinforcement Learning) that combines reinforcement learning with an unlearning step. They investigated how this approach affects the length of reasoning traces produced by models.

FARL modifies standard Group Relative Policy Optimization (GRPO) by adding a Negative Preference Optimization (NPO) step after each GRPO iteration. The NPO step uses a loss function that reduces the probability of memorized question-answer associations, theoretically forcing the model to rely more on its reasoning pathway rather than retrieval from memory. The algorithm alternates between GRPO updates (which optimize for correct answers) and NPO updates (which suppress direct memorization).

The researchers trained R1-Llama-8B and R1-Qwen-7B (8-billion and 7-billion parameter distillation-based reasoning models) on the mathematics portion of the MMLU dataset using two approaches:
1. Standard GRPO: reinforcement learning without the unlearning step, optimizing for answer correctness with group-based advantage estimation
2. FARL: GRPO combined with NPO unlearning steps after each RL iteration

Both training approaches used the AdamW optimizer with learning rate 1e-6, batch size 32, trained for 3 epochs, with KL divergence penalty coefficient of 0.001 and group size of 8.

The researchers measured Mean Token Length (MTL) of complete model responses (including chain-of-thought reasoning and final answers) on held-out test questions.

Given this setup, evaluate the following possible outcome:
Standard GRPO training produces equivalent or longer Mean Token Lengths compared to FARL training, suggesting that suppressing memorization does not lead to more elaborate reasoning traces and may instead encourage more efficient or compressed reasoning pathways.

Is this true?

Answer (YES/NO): NO